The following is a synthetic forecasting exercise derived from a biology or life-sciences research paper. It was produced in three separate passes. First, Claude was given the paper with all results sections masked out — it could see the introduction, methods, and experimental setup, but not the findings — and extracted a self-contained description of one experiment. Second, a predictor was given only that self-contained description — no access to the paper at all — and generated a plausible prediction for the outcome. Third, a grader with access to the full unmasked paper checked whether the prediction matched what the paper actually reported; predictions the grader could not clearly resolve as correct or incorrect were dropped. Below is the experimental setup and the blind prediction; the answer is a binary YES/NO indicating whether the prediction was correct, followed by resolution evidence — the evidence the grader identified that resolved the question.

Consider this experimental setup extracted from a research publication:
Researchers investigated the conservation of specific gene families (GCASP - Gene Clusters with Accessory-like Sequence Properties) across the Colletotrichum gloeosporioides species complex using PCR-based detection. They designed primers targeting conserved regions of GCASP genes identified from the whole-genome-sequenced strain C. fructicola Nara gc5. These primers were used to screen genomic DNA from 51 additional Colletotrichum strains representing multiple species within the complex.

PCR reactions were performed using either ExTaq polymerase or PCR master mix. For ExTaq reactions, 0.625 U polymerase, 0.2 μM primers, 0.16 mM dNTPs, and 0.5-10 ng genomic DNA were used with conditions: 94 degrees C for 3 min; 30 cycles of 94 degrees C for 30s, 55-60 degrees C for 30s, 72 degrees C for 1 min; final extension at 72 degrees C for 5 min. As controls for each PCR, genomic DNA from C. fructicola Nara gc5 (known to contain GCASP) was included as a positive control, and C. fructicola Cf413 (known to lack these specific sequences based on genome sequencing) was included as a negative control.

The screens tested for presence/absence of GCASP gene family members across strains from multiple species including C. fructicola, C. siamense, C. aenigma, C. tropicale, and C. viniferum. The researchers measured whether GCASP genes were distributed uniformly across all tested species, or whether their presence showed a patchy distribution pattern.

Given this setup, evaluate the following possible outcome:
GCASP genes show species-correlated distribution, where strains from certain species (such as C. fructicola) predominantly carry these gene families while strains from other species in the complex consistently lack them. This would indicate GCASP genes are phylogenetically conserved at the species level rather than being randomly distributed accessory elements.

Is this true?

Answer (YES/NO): NO